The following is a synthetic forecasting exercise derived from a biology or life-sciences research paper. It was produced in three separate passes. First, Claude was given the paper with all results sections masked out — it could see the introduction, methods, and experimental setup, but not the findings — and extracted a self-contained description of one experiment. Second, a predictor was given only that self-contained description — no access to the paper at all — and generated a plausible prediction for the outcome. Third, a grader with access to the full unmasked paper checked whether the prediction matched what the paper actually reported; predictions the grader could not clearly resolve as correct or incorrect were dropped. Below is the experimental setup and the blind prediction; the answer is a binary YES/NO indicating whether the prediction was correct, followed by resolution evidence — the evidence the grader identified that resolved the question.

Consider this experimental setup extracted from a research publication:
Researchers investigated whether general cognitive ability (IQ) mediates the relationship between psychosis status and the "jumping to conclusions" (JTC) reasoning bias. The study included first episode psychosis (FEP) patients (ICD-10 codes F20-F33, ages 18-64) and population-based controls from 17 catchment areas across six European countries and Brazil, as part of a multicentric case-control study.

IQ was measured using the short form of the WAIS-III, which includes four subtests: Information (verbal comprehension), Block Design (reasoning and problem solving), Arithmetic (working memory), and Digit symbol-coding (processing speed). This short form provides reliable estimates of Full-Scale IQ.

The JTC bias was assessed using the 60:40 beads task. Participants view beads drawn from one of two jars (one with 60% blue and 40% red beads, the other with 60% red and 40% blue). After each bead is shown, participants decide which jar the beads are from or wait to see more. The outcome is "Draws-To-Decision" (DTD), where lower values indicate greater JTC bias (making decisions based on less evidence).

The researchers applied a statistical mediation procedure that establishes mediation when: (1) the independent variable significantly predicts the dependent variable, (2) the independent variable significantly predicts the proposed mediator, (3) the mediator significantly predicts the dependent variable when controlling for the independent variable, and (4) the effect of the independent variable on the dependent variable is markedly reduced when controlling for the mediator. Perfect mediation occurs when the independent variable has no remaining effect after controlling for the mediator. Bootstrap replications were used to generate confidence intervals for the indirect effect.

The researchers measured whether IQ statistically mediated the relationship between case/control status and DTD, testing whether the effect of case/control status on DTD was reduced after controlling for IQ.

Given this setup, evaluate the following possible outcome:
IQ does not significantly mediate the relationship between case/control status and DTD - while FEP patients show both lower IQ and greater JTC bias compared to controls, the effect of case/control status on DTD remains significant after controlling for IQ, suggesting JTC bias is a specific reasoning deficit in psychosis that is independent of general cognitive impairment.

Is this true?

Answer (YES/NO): NO